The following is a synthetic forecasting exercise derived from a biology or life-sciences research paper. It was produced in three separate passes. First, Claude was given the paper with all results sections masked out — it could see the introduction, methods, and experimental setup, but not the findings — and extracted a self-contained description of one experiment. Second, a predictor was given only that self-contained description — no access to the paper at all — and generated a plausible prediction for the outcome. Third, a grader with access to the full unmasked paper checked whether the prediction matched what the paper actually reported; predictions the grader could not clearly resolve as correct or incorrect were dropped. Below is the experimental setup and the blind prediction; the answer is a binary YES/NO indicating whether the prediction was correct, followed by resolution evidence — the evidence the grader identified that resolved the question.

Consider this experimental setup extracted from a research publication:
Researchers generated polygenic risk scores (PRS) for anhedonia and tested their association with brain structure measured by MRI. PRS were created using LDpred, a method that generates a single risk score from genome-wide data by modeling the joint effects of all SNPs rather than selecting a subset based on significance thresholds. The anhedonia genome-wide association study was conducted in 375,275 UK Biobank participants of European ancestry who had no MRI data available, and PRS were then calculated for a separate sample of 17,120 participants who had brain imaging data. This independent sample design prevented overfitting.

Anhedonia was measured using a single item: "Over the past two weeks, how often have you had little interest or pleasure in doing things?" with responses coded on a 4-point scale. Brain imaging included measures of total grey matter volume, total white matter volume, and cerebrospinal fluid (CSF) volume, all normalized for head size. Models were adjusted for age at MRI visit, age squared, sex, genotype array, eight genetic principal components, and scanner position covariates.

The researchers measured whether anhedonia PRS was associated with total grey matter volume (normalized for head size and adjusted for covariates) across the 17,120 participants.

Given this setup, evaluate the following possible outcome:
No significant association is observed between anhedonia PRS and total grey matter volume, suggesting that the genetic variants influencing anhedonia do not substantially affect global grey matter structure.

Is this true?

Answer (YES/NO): NO